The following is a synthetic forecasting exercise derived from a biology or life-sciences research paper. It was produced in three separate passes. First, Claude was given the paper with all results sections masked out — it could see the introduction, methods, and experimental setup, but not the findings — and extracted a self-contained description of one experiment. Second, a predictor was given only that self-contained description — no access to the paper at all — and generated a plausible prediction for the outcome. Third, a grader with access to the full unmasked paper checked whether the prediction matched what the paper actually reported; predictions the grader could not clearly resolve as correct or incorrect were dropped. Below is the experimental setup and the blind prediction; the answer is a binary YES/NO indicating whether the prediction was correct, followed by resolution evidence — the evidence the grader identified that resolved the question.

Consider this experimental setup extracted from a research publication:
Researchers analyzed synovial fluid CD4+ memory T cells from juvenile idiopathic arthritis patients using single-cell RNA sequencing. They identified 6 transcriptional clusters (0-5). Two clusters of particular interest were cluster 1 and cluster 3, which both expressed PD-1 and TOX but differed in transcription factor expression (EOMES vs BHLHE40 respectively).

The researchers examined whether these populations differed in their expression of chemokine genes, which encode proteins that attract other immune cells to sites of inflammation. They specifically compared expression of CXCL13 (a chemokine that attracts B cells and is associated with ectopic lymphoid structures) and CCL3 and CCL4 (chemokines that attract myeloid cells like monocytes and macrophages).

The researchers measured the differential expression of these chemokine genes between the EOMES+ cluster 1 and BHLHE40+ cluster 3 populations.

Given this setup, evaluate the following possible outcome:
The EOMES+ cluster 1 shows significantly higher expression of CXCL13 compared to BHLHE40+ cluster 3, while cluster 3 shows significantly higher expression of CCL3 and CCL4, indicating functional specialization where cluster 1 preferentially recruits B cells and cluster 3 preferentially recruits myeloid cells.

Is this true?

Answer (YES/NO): NO